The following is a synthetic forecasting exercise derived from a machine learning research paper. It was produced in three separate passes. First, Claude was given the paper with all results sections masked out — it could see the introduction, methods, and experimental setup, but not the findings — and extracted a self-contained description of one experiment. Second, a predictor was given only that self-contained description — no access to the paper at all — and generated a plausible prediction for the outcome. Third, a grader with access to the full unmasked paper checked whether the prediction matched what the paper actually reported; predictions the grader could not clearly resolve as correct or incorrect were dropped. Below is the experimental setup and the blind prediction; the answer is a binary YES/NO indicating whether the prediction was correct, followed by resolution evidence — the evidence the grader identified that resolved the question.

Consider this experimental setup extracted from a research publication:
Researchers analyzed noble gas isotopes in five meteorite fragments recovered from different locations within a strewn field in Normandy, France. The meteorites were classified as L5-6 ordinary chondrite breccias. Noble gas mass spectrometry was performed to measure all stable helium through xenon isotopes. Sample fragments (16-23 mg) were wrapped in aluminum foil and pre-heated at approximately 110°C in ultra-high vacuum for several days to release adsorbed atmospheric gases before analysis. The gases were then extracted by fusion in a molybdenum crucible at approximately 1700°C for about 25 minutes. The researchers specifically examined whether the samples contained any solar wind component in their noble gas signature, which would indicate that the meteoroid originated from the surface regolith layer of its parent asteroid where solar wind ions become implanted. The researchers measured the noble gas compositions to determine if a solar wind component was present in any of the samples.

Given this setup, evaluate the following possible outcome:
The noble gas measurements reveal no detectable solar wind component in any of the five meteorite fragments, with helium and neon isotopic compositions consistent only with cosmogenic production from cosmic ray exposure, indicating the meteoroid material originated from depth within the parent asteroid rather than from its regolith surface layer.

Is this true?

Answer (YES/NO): YES